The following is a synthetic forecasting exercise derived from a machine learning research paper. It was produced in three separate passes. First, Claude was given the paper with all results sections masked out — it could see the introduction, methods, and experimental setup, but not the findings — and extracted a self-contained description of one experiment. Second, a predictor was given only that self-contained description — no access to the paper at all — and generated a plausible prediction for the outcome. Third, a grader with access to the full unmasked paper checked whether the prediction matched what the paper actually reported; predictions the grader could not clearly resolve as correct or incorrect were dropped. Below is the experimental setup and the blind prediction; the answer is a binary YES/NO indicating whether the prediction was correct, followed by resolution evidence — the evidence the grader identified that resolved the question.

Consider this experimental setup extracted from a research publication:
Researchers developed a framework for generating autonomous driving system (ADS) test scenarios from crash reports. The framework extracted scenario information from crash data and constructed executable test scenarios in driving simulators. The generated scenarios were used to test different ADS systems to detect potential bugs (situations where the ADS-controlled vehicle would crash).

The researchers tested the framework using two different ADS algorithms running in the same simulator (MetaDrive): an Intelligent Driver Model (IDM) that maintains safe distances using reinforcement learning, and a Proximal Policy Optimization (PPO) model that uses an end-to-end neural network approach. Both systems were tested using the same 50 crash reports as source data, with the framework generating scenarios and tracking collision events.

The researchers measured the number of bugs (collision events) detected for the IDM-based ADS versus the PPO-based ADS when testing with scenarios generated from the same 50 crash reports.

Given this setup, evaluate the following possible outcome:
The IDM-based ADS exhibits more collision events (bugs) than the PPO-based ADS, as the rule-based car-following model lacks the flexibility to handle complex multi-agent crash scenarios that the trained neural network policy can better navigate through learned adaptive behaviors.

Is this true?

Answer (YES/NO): YES